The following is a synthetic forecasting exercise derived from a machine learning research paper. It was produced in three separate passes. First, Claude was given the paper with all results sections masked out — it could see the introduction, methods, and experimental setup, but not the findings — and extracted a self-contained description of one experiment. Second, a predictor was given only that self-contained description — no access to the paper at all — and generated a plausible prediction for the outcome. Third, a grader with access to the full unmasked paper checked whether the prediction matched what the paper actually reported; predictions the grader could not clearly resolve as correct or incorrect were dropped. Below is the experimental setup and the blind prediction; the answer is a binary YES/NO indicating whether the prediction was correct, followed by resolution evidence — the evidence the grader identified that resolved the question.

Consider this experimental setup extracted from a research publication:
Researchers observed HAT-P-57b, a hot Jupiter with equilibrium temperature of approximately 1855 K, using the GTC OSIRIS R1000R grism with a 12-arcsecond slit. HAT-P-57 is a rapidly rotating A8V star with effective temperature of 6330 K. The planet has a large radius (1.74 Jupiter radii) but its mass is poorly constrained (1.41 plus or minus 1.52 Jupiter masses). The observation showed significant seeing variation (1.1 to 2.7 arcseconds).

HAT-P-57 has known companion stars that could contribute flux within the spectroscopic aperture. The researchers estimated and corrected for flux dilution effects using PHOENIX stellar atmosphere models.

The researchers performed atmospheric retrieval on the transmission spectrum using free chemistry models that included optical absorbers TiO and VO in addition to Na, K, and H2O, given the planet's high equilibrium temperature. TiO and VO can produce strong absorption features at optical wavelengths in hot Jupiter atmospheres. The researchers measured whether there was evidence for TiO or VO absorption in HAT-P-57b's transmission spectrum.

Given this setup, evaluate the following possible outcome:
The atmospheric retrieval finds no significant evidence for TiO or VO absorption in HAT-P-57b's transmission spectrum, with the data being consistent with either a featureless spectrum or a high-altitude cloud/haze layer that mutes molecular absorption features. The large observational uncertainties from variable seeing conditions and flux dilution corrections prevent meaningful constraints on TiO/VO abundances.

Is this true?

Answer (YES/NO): YES